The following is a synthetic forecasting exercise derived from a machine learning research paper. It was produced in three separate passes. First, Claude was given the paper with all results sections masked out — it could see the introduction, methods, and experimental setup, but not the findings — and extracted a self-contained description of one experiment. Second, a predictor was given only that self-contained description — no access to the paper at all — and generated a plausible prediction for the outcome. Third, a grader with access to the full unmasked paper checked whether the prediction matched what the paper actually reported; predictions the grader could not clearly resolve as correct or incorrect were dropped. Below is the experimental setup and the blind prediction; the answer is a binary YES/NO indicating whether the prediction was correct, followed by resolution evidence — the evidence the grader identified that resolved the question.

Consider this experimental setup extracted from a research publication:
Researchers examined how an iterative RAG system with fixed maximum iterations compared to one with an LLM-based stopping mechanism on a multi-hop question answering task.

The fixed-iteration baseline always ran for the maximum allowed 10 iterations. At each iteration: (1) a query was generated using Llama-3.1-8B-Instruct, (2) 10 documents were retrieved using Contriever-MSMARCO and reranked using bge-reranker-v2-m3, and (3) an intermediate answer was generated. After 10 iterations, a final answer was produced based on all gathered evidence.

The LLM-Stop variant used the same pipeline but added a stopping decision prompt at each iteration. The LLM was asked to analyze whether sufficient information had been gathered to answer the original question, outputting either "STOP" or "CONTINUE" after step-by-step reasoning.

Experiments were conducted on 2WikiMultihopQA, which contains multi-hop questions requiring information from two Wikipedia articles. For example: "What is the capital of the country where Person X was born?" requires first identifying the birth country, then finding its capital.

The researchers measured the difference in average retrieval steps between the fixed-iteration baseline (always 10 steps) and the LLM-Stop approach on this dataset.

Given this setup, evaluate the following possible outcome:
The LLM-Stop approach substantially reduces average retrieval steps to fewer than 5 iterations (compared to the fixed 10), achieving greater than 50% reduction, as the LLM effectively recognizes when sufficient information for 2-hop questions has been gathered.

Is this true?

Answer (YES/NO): NO